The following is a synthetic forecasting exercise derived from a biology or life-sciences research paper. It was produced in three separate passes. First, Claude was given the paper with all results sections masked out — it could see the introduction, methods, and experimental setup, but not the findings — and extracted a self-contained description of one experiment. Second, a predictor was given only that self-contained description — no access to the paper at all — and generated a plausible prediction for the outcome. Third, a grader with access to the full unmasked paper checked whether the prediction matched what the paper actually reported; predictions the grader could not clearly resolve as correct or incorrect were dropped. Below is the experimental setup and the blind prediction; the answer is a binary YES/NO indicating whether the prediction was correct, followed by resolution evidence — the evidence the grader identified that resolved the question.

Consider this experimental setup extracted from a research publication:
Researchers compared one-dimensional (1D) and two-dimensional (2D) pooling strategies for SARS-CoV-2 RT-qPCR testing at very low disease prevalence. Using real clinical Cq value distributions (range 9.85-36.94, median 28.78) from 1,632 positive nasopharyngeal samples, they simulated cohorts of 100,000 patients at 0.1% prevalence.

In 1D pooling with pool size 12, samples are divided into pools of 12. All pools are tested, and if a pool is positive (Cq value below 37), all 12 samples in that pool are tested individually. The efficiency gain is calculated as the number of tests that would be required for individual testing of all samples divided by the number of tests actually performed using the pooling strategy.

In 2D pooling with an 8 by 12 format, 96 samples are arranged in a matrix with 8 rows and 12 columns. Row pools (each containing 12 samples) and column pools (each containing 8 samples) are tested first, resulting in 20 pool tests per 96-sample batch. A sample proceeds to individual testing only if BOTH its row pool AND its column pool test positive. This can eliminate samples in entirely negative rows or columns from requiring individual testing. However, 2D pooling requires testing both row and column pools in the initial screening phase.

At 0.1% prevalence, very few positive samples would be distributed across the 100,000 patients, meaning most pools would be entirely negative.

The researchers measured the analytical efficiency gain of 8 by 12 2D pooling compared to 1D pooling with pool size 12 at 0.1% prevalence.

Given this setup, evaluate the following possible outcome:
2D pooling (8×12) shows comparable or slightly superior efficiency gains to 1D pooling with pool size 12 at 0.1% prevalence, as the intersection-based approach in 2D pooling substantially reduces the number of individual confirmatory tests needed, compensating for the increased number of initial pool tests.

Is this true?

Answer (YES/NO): NO